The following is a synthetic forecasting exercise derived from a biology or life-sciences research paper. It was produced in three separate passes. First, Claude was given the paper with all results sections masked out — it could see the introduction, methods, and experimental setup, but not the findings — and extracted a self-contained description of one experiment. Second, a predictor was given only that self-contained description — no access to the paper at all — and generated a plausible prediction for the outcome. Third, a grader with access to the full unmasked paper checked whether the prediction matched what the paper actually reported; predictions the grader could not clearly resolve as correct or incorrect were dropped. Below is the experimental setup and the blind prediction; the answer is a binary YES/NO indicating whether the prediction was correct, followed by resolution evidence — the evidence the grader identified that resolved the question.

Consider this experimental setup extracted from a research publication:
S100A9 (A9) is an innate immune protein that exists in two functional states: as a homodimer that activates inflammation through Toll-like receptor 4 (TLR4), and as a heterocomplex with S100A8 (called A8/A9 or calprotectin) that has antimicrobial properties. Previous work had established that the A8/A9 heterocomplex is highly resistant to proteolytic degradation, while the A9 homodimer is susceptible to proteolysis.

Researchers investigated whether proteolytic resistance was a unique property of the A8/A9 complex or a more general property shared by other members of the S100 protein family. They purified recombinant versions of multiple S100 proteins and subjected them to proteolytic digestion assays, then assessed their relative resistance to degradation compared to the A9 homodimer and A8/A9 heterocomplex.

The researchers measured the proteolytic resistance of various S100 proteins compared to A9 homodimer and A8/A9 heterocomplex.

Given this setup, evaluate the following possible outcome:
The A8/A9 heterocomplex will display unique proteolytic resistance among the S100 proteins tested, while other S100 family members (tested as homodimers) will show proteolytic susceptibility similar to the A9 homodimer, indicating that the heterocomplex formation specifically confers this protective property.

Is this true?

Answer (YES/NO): NO